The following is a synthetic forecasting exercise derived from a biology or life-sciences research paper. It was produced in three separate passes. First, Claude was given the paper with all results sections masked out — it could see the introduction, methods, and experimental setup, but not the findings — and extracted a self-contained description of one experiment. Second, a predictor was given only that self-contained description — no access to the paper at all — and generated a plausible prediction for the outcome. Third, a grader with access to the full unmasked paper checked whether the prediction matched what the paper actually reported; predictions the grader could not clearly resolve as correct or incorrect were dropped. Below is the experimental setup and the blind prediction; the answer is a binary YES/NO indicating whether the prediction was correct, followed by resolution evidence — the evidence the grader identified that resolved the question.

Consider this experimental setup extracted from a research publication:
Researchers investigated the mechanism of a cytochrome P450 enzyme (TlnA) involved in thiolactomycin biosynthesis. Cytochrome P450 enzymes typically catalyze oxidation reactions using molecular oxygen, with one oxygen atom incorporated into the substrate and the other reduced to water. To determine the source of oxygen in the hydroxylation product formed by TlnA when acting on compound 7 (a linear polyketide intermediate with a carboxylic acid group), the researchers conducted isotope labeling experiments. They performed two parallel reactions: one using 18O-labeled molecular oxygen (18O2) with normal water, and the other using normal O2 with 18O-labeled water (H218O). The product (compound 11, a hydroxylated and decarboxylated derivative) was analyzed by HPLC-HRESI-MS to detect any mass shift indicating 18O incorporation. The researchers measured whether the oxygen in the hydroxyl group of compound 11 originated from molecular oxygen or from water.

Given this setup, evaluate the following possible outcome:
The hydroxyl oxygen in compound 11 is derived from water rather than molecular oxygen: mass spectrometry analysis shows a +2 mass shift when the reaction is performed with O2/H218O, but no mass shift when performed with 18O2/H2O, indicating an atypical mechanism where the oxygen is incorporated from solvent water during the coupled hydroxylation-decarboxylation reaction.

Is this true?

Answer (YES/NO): NO